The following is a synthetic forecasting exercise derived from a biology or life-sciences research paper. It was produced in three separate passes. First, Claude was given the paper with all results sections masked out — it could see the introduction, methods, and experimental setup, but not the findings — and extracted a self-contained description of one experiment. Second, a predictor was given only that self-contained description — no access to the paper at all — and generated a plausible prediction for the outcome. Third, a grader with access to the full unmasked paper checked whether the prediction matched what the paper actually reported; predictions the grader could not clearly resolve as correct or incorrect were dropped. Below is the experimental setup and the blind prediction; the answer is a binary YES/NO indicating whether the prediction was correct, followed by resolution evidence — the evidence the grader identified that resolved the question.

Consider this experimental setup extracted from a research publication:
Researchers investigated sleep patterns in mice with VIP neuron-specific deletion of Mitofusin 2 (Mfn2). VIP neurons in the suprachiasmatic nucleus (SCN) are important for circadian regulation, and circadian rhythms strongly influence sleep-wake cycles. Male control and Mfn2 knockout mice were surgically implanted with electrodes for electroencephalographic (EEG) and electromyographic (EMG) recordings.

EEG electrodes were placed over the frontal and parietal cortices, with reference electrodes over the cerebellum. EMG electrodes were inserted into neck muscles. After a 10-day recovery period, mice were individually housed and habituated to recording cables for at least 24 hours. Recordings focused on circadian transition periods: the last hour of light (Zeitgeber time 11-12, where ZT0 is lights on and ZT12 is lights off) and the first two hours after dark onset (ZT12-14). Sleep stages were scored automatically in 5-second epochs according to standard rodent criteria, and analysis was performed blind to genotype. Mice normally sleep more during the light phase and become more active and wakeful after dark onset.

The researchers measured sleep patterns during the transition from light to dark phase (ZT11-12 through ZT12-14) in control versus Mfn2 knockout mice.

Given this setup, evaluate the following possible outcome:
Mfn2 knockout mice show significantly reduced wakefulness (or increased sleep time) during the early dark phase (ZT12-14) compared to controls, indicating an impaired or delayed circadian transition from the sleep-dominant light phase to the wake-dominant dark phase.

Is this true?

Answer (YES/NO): NO